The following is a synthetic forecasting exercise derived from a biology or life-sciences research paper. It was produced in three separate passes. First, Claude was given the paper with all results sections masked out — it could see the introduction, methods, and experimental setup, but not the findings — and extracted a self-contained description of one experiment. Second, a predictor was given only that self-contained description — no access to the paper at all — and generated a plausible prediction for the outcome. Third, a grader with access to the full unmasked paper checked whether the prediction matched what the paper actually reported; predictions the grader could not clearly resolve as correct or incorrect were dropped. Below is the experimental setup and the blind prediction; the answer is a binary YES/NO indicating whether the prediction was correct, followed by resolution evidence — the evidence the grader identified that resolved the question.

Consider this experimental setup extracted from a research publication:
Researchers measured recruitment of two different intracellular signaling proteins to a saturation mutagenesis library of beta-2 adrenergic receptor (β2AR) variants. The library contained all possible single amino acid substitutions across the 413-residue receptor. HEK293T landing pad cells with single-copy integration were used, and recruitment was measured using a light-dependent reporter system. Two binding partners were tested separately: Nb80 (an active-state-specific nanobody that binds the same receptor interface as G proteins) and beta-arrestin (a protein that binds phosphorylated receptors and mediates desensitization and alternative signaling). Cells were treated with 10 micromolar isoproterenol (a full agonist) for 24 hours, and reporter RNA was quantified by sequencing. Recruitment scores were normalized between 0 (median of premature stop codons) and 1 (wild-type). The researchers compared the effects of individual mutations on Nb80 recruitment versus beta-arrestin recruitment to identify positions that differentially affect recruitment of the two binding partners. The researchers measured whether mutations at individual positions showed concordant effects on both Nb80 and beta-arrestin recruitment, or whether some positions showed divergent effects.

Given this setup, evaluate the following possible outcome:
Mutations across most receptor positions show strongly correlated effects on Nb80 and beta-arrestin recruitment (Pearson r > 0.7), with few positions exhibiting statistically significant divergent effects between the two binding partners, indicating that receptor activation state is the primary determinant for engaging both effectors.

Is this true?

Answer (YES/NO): YES